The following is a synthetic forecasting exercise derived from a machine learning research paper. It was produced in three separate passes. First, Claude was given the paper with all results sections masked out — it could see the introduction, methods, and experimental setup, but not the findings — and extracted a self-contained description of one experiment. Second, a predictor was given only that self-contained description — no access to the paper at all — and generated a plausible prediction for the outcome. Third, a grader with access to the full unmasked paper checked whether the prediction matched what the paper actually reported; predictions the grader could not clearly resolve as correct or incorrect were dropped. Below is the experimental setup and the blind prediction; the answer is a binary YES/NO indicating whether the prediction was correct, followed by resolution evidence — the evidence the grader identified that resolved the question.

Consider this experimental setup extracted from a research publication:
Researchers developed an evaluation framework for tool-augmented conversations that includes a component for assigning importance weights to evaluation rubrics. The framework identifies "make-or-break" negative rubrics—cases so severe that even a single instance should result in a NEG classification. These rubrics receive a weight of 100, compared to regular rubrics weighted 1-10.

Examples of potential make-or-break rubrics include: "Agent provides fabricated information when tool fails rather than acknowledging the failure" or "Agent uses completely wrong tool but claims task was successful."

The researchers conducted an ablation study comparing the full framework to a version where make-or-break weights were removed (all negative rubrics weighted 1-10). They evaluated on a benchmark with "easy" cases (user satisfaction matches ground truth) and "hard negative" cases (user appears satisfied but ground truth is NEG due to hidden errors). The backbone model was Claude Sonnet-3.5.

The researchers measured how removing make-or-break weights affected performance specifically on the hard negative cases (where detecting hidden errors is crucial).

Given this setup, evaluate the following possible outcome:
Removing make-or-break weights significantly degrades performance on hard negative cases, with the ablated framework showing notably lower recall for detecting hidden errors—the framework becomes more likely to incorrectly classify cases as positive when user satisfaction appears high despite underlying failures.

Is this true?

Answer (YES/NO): YES